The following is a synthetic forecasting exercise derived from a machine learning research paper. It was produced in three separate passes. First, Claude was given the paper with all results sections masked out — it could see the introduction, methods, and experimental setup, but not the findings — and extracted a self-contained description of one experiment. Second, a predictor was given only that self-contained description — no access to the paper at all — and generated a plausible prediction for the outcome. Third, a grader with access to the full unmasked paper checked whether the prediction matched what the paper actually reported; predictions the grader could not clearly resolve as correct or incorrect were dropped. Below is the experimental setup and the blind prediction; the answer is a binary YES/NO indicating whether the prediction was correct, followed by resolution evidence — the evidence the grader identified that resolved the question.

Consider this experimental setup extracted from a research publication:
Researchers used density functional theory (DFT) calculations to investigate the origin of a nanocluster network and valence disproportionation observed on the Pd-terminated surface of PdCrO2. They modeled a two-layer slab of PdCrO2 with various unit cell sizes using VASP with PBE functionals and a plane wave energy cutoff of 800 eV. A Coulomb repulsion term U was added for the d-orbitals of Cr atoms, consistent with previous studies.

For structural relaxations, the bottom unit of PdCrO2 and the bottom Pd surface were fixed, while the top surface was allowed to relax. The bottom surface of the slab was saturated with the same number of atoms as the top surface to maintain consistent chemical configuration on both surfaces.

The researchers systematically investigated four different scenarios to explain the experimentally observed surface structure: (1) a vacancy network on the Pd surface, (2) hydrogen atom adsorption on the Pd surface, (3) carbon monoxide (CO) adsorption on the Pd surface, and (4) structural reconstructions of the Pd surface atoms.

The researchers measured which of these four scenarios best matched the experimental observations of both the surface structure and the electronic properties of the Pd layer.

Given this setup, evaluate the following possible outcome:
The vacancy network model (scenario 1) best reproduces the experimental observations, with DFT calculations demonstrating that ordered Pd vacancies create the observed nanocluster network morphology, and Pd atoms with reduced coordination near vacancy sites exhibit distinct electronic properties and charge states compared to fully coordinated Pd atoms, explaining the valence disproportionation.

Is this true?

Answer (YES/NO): NO